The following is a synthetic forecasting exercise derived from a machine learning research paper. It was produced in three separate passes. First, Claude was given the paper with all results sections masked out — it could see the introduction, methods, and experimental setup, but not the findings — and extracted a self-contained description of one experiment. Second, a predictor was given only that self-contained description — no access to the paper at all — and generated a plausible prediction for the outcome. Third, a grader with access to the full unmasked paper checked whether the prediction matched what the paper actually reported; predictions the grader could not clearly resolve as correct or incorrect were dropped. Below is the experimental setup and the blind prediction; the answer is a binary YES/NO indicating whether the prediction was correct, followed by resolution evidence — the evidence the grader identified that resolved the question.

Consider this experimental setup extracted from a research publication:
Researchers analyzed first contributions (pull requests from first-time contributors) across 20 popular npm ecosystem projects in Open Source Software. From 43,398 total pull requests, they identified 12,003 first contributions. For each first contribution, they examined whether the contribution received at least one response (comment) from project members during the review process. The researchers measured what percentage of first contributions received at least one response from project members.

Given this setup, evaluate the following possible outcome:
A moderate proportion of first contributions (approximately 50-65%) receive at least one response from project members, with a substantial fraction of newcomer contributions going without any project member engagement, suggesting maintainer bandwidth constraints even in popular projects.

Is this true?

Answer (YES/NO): NO